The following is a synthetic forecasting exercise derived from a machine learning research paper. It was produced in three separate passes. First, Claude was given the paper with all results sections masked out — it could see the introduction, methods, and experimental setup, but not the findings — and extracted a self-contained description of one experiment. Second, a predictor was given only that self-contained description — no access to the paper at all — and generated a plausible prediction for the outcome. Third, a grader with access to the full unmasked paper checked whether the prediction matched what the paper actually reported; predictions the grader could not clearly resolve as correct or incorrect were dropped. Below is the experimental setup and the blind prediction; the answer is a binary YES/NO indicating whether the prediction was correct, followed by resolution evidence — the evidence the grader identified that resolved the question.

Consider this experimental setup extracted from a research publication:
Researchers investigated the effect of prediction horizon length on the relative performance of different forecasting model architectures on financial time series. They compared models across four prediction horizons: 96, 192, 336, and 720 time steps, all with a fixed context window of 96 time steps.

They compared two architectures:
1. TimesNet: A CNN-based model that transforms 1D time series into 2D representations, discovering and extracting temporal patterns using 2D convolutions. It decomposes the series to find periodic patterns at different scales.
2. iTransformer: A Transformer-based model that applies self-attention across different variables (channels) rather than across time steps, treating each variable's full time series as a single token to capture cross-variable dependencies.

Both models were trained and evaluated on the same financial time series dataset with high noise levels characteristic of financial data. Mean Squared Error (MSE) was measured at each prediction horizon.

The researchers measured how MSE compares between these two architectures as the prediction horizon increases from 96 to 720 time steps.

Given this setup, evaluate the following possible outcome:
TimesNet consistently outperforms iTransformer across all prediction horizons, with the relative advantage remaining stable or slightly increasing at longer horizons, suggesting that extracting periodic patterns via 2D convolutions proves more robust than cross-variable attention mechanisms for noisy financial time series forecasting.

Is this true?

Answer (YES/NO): NO